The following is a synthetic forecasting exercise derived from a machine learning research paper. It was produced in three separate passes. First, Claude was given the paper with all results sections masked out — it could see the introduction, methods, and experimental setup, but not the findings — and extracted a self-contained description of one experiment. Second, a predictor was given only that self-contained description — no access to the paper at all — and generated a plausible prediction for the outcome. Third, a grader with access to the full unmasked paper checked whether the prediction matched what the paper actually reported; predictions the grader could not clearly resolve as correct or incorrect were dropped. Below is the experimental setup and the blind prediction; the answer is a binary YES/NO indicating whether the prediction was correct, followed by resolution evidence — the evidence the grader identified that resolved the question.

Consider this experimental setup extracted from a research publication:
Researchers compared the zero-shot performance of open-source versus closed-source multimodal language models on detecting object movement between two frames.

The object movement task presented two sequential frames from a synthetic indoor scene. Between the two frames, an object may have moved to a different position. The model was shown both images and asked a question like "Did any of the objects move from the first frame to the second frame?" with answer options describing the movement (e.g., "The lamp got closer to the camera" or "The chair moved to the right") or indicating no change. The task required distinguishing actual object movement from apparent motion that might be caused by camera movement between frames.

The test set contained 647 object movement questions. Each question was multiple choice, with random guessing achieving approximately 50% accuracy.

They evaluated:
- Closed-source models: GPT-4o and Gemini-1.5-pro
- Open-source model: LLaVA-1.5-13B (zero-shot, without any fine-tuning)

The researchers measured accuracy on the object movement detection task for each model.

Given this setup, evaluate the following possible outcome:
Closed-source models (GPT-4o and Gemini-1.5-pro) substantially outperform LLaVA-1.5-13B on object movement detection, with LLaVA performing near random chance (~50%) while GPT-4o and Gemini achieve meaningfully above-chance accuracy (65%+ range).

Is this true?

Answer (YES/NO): NO